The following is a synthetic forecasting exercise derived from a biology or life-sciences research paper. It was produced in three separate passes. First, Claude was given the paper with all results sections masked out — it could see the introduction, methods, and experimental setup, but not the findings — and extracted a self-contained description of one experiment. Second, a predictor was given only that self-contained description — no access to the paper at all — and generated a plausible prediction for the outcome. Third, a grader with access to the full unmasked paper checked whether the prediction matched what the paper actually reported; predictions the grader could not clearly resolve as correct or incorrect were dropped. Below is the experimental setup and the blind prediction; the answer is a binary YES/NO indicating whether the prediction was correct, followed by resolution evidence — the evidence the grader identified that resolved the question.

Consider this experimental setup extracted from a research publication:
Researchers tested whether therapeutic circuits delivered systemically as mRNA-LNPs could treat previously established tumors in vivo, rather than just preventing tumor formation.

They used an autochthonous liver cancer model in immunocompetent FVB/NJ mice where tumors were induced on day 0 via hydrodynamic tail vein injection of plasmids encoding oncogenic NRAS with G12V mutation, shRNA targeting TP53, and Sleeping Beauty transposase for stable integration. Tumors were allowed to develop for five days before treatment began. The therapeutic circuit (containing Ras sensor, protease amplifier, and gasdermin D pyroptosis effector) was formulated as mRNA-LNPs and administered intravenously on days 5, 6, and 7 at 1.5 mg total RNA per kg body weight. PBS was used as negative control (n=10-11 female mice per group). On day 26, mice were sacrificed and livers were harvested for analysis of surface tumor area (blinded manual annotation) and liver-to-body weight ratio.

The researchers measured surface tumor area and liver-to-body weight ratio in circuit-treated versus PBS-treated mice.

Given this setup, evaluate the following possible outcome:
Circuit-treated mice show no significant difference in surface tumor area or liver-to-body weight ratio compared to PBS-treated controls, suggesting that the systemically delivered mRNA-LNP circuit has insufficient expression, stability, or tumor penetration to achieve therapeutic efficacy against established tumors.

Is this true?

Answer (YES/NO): NO